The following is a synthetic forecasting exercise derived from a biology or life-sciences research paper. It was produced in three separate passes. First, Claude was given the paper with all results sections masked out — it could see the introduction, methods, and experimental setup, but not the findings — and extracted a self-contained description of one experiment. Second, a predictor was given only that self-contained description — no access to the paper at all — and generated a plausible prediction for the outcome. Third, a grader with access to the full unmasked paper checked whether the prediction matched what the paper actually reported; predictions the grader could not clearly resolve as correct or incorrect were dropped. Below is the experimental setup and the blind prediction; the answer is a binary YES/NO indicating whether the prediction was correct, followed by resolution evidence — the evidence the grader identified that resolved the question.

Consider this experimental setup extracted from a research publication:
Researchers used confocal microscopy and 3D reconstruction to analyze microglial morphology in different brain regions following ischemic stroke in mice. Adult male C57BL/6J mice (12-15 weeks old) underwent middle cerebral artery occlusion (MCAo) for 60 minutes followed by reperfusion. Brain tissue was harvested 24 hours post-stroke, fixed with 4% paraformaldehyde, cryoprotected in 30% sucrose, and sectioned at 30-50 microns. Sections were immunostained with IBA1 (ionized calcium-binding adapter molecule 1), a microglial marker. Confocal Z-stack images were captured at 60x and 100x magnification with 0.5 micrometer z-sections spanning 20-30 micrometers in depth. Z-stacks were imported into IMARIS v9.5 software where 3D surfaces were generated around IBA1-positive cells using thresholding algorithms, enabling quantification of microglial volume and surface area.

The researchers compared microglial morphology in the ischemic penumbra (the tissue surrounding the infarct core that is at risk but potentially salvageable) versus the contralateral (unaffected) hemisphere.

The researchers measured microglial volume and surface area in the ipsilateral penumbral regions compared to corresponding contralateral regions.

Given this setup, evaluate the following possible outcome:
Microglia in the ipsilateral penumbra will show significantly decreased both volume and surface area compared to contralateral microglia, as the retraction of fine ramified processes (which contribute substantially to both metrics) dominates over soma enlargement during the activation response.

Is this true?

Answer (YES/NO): NO